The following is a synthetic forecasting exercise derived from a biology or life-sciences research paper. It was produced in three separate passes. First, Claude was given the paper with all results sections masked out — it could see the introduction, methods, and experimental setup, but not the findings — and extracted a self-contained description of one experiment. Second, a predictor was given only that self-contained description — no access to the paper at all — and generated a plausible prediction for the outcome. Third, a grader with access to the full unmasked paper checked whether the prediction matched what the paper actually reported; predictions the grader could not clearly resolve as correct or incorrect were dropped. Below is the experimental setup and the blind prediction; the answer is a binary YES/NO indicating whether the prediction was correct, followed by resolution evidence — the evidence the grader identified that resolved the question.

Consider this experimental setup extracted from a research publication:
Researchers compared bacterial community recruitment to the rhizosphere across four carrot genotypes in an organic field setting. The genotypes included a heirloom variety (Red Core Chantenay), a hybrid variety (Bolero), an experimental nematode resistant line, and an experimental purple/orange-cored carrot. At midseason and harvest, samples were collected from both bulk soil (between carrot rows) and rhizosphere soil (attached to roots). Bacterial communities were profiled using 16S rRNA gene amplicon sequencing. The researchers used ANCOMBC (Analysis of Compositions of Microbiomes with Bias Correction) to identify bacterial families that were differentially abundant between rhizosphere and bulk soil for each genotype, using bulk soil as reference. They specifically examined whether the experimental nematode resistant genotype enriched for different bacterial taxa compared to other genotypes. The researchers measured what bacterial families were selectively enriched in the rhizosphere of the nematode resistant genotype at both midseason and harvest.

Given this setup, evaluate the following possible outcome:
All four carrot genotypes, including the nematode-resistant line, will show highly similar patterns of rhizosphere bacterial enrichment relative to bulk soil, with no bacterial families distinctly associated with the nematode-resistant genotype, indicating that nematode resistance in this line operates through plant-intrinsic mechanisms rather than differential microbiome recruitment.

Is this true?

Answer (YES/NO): NO